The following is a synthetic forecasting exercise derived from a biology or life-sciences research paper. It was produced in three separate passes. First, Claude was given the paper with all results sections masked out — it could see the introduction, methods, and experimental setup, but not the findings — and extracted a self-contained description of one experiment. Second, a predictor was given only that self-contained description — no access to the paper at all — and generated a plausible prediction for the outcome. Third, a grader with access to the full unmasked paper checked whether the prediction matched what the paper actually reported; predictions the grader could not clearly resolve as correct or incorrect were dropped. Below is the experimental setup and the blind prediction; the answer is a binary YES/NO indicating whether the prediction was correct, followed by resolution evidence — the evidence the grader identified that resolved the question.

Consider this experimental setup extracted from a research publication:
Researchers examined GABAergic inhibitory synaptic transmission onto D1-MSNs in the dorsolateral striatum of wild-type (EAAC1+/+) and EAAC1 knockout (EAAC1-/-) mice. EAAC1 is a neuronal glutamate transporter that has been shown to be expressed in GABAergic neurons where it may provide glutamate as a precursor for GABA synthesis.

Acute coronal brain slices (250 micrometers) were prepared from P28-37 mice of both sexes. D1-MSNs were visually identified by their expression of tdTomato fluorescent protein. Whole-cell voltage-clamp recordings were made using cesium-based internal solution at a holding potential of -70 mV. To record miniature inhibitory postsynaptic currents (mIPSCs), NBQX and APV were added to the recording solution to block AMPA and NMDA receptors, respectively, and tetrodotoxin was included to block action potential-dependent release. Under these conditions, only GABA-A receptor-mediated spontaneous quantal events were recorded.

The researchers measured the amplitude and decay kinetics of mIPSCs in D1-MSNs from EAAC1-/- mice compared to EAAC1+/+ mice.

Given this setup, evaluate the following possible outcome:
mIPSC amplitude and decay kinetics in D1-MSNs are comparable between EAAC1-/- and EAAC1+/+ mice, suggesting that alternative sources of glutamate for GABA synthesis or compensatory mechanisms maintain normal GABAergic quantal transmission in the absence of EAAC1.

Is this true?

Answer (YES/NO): NO